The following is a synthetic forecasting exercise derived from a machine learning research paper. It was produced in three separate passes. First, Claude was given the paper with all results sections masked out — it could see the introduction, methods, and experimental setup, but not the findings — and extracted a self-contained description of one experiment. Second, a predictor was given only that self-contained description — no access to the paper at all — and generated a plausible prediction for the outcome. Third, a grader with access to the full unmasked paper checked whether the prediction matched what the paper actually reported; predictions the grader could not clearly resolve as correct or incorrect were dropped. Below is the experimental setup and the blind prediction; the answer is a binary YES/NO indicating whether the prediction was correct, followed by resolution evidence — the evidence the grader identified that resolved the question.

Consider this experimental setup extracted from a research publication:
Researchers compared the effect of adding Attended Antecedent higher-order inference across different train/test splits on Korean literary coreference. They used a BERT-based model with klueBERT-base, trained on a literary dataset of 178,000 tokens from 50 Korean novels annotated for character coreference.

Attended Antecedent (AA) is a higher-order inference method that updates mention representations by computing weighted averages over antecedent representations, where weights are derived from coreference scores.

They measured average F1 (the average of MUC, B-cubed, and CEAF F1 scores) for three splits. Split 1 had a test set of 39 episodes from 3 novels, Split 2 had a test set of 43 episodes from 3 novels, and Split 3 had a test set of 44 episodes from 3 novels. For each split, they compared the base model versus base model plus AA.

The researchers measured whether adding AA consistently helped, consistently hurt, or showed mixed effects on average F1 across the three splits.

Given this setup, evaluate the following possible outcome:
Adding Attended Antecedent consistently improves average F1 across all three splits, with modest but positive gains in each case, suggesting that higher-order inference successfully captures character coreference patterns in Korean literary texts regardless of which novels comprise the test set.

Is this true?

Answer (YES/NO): NO